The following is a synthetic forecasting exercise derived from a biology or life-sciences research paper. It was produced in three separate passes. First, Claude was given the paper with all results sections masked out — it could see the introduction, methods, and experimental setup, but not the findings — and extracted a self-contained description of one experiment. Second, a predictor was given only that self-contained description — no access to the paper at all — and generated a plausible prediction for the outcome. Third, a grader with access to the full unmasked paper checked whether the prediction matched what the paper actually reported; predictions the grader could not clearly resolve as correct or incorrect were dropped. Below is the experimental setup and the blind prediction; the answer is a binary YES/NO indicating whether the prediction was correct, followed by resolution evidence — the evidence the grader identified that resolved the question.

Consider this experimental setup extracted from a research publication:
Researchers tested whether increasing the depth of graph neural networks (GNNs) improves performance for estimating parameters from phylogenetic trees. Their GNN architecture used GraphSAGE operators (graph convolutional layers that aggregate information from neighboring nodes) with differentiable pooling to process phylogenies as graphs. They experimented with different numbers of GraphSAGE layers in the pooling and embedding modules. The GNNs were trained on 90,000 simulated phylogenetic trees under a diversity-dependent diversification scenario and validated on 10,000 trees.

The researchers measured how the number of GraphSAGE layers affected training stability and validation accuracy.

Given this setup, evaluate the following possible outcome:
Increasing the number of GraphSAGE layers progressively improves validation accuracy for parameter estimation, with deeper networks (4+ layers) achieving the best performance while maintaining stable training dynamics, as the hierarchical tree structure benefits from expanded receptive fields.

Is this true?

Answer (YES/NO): NO